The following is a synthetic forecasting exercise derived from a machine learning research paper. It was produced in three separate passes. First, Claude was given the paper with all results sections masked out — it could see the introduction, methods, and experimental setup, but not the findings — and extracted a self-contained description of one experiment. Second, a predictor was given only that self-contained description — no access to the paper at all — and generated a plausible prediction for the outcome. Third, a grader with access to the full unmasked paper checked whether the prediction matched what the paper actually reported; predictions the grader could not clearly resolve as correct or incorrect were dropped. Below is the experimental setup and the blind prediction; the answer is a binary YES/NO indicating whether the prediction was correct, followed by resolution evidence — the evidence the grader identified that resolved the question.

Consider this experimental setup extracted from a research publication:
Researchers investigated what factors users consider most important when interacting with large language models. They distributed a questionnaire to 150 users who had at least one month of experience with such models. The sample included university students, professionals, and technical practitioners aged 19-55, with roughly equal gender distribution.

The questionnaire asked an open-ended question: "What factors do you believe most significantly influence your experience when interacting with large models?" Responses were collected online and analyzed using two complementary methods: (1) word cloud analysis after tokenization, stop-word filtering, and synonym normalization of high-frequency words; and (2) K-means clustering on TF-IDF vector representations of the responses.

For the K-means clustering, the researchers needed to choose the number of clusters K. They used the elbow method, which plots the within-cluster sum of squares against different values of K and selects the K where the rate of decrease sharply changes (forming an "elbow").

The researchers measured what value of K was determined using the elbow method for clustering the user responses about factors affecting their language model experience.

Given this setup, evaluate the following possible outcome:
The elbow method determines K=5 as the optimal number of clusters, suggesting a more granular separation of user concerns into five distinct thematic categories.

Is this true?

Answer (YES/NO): YES